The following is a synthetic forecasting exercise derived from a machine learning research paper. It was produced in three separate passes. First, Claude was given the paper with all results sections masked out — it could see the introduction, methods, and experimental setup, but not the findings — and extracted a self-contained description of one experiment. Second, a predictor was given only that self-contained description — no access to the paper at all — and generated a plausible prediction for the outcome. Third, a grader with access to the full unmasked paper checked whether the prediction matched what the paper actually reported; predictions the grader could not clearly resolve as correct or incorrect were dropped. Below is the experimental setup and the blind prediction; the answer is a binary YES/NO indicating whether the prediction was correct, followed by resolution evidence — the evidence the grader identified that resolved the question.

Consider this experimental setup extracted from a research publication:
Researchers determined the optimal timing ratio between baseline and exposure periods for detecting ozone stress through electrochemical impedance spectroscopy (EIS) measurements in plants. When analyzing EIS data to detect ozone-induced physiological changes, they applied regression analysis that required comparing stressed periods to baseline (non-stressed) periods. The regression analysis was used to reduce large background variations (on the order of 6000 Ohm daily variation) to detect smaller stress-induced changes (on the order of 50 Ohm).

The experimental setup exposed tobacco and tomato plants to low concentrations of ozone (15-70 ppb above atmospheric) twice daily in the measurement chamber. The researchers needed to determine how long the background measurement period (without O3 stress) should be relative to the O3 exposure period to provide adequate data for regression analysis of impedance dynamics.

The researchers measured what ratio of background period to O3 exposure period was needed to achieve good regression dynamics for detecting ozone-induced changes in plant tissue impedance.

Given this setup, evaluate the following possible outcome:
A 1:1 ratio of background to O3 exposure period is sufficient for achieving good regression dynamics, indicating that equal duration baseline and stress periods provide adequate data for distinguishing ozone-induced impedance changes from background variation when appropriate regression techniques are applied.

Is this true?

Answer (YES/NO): NO